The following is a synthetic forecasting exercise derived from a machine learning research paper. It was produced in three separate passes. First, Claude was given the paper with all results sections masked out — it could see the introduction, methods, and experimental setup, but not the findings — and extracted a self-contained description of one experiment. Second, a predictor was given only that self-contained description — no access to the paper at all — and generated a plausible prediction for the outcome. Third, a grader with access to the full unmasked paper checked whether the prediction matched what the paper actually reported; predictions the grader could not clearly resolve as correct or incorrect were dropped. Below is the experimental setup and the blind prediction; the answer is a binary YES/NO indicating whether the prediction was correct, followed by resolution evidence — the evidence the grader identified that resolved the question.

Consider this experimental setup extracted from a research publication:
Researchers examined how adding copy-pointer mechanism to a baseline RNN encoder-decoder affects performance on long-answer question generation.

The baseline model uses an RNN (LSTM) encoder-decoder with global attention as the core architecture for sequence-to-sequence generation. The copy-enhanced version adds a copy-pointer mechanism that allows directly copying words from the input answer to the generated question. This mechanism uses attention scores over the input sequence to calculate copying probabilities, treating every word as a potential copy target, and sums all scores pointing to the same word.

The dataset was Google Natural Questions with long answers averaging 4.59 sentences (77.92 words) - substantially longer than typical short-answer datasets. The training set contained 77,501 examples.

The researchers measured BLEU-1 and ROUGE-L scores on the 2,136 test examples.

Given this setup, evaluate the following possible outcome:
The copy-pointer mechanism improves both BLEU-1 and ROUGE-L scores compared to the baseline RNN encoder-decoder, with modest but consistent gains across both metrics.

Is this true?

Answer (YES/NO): YES